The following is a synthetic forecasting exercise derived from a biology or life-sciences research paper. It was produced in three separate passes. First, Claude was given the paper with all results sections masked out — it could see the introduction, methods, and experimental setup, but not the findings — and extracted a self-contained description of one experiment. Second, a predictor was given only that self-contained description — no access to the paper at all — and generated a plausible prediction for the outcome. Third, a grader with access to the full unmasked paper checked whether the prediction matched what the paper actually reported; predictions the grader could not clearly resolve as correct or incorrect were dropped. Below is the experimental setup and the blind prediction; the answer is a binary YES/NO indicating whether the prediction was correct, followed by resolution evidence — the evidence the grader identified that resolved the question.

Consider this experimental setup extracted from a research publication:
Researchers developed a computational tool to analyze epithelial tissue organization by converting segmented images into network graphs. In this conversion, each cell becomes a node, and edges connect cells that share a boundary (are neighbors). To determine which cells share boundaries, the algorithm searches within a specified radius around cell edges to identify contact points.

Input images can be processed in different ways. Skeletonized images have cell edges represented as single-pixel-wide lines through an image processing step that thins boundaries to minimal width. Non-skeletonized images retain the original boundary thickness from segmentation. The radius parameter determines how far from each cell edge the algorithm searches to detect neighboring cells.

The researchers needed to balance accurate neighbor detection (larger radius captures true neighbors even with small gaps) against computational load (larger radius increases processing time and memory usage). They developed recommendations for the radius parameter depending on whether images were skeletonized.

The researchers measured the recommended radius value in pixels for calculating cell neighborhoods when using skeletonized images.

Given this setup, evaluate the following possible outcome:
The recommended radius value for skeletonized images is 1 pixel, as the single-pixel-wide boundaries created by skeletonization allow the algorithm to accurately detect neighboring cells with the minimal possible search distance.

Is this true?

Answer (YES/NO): NO